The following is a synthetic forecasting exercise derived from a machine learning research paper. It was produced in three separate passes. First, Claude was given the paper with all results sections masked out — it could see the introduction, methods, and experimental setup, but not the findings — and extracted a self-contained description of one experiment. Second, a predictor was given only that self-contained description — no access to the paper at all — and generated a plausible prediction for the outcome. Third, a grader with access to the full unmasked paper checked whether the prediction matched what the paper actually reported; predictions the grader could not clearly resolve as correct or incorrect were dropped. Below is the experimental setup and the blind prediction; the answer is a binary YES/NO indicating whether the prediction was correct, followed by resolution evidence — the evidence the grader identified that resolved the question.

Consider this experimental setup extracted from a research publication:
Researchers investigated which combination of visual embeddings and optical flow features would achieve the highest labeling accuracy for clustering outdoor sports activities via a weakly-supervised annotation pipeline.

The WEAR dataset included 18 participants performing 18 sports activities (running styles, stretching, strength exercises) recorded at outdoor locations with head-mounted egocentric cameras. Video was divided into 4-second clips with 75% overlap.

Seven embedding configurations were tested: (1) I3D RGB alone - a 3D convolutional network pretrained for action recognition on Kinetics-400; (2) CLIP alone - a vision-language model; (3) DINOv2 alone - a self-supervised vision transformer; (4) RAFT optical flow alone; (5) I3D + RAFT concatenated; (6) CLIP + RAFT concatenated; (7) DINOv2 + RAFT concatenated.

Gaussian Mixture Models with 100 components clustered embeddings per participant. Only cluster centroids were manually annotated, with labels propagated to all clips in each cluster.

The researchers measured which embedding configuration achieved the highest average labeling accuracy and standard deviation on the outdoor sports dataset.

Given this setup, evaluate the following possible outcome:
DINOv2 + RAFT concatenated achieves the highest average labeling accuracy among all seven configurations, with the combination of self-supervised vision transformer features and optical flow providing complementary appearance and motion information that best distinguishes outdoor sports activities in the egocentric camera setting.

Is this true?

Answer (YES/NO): NO